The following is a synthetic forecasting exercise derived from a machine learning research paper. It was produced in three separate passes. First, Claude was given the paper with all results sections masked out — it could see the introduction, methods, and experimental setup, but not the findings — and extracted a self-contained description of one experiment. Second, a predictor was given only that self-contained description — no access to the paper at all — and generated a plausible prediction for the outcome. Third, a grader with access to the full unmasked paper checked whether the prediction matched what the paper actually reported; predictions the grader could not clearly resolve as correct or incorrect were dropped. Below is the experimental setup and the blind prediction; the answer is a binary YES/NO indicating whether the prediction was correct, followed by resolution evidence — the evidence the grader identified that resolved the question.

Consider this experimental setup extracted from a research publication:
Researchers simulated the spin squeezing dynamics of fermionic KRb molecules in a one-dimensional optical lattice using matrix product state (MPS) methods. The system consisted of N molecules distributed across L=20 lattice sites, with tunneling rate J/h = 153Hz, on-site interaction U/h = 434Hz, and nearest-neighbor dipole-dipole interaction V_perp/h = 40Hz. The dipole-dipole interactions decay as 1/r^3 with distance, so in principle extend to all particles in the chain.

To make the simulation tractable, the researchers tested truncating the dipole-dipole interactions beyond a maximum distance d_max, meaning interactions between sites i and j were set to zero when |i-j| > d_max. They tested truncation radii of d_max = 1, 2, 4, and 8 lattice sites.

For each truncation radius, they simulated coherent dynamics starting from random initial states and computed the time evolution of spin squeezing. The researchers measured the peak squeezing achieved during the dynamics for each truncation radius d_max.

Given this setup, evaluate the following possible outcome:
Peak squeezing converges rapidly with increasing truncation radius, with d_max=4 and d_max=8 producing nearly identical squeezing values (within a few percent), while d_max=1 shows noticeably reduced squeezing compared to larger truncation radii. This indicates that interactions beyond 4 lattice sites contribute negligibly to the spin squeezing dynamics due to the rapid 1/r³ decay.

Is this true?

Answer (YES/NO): NO